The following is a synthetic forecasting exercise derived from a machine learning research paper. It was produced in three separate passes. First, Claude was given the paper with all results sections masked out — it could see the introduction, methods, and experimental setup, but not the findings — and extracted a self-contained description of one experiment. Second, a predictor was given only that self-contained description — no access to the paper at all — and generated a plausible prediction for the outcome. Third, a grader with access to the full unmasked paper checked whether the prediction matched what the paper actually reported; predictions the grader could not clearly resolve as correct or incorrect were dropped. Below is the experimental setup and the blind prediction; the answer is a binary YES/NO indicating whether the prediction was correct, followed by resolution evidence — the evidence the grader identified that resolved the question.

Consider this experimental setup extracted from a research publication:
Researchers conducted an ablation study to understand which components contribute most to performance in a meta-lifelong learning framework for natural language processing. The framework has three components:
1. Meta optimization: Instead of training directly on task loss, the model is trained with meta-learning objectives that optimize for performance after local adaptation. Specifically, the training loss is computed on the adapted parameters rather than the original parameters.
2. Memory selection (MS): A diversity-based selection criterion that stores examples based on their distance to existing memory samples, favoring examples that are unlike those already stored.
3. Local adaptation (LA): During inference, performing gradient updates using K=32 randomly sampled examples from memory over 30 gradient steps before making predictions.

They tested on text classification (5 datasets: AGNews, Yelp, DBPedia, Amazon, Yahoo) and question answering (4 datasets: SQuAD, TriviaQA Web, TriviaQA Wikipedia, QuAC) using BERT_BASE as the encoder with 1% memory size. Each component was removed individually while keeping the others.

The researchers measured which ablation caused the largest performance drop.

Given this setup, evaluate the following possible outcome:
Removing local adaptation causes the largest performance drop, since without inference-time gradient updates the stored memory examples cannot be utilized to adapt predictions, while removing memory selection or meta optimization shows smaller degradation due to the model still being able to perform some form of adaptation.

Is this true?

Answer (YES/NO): NO